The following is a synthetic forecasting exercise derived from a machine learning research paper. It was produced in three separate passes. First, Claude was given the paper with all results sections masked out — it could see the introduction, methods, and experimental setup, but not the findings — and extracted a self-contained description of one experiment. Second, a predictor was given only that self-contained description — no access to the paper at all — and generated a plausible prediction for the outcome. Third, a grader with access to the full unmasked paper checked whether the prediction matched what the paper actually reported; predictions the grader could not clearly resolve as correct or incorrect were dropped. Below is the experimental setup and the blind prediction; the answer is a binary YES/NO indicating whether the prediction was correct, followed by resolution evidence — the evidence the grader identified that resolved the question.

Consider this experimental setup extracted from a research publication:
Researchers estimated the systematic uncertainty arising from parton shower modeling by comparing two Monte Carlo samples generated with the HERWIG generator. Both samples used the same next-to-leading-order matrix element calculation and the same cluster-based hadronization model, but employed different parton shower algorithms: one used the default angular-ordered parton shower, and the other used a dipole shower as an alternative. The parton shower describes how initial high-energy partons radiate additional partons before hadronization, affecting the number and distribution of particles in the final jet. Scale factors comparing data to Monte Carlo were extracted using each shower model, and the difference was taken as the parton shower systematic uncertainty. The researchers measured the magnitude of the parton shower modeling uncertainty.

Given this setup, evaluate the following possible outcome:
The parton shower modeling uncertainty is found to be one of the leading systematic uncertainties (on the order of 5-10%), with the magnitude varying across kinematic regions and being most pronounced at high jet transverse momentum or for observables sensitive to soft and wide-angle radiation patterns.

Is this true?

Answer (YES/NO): NO